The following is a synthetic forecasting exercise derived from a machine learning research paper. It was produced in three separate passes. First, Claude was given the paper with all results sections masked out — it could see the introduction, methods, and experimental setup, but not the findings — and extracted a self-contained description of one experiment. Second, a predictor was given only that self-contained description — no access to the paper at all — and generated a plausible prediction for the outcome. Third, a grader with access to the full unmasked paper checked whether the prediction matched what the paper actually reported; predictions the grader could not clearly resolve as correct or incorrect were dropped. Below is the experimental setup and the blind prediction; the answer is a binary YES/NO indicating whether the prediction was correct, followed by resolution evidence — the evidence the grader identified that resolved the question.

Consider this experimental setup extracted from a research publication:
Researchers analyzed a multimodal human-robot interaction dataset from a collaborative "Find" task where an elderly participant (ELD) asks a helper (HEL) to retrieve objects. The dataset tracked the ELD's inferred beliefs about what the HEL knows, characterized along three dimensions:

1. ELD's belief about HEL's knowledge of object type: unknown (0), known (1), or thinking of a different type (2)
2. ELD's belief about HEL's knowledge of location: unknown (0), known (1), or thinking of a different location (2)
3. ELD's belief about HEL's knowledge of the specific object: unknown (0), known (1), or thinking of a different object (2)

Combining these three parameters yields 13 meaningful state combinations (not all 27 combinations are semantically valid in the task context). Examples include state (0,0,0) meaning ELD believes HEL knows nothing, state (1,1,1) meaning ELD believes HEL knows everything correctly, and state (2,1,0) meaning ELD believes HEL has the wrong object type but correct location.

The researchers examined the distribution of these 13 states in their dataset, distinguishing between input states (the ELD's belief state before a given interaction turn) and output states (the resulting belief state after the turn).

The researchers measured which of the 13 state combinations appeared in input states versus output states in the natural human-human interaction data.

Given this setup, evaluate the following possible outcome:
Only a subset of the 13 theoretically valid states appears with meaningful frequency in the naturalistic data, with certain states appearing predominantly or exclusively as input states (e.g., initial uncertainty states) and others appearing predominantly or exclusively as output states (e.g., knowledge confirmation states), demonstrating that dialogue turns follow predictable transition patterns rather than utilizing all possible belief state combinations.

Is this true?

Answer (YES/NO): NO